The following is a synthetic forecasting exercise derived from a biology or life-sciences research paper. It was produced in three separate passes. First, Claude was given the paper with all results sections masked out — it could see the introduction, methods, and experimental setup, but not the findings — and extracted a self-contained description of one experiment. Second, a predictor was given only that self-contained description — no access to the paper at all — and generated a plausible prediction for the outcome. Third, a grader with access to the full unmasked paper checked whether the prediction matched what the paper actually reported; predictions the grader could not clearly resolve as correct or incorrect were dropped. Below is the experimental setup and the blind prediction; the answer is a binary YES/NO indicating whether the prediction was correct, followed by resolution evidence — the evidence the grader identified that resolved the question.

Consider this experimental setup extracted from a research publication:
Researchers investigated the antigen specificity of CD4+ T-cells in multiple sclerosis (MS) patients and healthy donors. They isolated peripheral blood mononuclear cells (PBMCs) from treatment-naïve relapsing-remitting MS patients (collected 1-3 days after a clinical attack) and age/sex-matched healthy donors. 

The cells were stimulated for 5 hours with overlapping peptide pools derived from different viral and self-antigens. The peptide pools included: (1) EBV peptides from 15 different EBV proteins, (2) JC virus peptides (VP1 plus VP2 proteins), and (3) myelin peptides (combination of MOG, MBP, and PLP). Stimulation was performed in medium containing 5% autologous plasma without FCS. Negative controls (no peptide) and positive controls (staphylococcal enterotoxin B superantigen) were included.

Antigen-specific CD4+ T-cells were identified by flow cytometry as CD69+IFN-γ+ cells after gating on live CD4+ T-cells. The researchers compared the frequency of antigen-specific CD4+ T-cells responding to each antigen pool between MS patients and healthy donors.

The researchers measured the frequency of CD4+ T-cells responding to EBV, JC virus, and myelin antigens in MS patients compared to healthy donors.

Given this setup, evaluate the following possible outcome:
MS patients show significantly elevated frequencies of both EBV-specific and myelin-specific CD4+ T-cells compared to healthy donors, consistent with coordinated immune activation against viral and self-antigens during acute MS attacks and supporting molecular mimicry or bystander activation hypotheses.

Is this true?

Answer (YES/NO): NO